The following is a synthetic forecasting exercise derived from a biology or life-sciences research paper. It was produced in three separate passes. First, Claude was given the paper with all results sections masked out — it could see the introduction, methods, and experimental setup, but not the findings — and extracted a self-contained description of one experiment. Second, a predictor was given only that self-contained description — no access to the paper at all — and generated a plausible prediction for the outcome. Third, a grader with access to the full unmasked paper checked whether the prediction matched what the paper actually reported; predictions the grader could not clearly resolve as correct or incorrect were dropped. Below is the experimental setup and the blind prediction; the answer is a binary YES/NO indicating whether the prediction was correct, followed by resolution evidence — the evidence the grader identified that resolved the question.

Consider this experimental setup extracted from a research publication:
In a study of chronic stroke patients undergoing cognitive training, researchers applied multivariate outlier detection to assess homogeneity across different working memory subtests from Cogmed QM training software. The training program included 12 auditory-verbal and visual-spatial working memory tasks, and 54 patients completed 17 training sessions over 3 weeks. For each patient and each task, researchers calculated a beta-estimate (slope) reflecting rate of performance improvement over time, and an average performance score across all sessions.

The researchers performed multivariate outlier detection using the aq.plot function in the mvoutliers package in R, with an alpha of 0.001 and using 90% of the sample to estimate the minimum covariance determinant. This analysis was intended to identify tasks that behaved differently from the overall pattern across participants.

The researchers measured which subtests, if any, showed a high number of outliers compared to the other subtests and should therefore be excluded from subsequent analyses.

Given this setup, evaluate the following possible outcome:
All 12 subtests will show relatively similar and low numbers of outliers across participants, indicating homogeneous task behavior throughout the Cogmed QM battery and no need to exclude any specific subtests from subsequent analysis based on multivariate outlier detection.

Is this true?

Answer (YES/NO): NO